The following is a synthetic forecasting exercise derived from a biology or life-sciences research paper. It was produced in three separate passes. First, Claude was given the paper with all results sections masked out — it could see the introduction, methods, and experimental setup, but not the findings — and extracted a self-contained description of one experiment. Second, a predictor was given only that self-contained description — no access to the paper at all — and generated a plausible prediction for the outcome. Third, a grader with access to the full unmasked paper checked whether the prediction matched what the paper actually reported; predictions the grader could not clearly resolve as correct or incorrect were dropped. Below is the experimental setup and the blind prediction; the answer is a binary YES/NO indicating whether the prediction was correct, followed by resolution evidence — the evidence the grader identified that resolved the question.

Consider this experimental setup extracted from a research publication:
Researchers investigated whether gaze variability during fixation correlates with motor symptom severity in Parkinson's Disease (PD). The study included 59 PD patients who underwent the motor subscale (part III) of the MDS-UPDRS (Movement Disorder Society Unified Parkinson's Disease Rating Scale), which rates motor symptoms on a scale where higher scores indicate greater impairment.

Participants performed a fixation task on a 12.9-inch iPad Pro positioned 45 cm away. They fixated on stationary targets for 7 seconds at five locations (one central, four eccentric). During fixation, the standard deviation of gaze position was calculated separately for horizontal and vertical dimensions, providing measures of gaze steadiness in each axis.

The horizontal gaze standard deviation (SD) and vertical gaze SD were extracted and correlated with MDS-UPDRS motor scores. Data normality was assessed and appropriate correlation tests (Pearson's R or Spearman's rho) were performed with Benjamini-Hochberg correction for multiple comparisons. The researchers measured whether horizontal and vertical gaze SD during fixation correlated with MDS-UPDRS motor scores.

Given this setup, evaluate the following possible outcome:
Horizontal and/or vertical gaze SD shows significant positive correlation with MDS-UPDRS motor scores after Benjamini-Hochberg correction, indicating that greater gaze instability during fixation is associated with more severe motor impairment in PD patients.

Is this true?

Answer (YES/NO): NO